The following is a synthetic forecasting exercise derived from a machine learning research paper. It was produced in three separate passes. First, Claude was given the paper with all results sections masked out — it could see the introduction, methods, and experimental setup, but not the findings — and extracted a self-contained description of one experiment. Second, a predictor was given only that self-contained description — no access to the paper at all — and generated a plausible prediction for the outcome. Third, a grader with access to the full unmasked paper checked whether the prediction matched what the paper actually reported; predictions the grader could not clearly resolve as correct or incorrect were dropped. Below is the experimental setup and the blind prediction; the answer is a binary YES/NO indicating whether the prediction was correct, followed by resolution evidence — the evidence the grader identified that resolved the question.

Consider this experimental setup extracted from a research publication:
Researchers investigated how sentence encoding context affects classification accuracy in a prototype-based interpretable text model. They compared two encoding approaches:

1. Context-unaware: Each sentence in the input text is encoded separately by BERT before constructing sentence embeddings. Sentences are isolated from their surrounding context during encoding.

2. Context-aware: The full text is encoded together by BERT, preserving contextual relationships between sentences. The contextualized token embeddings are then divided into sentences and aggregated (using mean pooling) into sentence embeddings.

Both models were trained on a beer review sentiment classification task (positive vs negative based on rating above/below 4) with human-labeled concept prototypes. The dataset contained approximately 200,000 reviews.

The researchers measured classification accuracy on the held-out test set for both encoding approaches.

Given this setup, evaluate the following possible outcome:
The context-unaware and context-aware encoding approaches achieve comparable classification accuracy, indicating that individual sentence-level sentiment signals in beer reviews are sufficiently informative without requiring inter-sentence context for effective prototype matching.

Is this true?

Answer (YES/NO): NO